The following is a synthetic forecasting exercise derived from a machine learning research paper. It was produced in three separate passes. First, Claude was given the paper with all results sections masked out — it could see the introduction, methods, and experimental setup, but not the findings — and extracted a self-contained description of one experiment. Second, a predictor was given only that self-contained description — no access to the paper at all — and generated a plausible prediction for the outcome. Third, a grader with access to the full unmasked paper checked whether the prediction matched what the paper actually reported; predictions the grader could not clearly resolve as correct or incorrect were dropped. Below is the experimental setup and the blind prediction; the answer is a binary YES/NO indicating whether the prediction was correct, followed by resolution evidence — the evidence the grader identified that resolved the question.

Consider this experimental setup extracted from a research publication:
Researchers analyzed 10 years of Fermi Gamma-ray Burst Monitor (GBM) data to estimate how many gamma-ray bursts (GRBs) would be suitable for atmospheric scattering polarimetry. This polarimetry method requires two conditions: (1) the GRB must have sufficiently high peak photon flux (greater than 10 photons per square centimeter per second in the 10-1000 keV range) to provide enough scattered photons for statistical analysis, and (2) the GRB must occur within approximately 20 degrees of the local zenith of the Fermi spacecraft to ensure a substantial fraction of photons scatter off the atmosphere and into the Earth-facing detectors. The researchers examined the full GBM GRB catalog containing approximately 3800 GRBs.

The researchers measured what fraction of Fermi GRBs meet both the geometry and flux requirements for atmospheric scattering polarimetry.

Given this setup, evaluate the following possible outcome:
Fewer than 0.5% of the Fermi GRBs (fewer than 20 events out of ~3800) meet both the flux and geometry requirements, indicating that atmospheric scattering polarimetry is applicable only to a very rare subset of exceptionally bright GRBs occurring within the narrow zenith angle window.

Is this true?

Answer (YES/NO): NO